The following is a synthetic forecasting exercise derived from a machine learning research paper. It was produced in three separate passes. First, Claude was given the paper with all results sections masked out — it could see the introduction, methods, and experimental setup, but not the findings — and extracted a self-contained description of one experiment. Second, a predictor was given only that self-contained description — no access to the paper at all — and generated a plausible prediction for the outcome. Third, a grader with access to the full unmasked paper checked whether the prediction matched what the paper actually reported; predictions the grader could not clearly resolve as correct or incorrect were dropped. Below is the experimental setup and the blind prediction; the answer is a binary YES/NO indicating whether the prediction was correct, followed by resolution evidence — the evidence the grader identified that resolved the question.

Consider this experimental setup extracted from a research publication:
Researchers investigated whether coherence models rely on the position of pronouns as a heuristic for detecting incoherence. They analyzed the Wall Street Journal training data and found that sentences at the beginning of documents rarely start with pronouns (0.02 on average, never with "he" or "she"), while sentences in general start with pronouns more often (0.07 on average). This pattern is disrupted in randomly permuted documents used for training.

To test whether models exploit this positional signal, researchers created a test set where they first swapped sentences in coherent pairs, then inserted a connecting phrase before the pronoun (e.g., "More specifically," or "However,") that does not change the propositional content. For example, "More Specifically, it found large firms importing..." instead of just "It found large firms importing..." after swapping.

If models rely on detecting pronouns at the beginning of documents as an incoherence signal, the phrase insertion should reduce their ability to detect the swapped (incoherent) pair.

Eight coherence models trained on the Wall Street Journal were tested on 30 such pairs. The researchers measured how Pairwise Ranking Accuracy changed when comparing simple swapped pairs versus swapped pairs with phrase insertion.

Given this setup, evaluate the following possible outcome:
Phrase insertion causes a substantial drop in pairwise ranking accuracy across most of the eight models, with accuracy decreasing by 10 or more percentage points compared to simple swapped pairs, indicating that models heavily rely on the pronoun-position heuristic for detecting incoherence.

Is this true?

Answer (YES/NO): NO